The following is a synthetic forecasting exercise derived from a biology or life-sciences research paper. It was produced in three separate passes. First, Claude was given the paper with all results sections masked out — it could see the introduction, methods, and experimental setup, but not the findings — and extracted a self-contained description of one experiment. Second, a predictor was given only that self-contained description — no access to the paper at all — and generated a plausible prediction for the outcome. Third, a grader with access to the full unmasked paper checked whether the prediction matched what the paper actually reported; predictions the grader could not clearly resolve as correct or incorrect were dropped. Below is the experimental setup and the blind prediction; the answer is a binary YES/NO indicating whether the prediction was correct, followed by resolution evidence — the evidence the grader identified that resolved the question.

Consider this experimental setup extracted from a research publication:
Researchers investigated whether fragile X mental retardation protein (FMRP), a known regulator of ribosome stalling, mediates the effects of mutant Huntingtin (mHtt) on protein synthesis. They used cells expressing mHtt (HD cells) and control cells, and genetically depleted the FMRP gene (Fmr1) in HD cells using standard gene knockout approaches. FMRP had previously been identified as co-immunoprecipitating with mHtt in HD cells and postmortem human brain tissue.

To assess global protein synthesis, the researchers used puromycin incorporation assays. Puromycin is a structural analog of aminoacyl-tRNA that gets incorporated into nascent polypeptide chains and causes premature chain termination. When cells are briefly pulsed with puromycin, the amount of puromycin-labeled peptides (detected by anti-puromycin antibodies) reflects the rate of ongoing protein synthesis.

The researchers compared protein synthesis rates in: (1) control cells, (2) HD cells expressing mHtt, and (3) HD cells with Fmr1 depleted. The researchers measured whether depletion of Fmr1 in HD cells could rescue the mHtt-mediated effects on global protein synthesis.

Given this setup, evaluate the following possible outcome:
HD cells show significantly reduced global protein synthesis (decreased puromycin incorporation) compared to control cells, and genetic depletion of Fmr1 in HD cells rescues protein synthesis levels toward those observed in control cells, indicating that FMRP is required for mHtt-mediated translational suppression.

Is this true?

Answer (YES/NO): NO